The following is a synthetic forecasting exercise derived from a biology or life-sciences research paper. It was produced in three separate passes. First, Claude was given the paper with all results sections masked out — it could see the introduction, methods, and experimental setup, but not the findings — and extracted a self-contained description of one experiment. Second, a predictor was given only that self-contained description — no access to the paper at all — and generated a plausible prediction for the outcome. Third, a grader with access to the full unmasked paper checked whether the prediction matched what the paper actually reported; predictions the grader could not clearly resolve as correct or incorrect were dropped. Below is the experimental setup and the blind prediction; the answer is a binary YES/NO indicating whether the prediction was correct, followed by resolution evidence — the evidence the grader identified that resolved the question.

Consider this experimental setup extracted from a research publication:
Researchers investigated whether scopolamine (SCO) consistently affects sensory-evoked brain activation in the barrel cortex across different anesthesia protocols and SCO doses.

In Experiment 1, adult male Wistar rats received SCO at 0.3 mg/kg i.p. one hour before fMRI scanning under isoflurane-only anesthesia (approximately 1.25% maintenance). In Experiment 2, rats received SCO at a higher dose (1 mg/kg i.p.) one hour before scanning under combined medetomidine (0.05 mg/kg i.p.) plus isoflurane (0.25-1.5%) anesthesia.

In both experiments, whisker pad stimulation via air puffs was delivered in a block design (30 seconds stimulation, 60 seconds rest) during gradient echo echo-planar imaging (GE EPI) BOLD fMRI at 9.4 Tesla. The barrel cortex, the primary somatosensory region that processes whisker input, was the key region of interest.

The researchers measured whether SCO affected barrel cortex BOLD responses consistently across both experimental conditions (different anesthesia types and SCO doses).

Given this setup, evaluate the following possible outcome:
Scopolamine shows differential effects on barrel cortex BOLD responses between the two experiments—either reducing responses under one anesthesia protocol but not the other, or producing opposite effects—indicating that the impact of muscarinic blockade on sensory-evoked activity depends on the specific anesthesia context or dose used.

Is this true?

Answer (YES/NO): NO